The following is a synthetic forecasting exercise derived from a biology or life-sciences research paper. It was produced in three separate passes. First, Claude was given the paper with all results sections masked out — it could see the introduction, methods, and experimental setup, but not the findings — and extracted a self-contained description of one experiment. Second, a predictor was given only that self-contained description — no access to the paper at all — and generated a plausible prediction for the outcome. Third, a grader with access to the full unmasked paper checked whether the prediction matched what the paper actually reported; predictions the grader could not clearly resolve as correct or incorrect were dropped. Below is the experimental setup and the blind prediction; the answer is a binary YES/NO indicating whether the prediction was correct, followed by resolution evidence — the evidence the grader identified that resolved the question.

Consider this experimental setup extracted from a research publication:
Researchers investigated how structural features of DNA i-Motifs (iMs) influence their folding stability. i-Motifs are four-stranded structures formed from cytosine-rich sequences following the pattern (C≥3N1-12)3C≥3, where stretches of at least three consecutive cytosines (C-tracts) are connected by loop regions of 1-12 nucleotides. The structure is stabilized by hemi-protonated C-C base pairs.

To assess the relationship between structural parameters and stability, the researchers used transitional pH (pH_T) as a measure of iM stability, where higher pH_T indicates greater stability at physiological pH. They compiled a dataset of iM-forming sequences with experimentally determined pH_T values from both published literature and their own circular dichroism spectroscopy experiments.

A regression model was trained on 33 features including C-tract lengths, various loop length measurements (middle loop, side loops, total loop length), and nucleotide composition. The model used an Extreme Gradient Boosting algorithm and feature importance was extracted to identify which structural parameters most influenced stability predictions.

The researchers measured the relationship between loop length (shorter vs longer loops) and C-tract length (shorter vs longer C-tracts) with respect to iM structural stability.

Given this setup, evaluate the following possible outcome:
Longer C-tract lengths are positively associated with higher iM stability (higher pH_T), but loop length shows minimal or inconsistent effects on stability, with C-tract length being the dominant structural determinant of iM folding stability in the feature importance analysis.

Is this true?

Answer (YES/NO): NO